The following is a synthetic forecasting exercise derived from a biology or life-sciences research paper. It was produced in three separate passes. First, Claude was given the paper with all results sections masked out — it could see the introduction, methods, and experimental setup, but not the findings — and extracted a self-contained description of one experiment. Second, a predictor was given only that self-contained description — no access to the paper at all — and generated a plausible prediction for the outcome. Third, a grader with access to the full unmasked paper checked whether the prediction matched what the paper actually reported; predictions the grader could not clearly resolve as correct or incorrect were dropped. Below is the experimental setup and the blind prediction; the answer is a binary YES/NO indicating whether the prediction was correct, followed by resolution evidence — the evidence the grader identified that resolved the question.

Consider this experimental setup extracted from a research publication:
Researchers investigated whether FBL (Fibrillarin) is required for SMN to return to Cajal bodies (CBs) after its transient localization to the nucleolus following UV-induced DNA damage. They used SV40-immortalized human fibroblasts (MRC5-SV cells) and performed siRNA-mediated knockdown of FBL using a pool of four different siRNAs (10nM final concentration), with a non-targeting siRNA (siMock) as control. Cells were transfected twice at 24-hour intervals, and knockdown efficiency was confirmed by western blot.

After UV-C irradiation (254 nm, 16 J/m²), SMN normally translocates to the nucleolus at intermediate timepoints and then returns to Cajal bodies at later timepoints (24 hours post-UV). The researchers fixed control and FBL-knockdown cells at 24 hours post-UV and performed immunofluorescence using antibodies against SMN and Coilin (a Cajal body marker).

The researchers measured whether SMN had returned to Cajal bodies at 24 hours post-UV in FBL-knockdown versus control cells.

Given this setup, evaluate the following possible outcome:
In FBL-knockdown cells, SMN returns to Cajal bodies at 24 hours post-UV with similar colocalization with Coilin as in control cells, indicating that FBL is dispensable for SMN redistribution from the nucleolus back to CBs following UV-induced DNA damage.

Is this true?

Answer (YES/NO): NO